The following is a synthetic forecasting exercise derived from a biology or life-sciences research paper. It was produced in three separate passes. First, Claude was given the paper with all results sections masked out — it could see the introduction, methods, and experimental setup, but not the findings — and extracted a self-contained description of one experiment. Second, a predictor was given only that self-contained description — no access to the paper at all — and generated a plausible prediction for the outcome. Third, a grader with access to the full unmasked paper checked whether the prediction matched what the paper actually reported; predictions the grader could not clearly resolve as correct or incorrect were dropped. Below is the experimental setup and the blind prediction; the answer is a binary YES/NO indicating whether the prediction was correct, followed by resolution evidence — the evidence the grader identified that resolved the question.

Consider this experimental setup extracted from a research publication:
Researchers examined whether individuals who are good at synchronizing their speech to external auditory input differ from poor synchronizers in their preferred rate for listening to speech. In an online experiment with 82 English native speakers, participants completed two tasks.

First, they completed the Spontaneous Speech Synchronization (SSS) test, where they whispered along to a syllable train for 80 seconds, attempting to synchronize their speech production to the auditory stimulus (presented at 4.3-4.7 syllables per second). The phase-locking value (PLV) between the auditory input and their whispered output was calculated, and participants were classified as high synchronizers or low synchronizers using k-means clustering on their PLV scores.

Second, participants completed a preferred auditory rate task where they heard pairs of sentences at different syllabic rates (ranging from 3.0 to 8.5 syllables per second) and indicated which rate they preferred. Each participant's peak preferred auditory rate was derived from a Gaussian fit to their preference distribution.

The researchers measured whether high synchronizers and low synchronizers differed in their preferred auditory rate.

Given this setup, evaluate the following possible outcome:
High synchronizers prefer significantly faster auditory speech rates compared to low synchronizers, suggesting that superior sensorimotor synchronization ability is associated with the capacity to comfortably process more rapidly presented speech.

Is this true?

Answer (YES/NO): NO